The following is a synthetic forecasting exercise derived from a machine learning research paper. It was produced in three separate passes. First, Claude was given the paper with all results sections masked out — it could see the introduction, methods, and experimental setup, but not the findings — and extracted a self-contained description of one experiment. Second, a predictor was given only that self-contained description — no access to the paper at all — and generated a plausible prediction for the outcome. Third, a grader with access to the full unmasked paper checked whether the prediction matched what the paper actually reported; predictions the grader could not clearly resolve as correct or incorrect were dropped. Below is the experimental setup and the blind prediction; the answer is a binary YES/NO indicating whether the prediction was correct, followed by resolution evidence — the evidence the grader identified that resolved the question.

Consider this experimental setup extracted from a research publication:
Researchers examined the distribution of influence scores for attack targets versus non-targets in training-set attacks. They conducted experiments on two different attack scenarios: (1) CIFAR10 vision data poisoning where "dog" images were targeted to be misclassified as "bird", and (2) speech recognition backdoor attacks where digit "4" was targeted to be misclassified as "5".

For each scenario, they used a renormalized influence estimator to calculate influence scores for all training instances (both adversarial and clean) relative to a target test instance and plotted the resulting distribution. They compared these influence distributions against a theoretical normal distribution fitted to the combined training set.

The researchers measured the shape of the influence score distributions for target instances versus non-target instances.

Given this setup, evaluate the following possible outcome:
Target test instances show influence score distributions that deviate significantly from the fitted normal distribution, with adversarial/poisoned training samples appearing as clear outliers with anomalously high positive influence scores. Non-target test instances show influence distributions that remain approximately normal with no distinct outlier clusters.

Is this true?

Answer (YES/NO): YES